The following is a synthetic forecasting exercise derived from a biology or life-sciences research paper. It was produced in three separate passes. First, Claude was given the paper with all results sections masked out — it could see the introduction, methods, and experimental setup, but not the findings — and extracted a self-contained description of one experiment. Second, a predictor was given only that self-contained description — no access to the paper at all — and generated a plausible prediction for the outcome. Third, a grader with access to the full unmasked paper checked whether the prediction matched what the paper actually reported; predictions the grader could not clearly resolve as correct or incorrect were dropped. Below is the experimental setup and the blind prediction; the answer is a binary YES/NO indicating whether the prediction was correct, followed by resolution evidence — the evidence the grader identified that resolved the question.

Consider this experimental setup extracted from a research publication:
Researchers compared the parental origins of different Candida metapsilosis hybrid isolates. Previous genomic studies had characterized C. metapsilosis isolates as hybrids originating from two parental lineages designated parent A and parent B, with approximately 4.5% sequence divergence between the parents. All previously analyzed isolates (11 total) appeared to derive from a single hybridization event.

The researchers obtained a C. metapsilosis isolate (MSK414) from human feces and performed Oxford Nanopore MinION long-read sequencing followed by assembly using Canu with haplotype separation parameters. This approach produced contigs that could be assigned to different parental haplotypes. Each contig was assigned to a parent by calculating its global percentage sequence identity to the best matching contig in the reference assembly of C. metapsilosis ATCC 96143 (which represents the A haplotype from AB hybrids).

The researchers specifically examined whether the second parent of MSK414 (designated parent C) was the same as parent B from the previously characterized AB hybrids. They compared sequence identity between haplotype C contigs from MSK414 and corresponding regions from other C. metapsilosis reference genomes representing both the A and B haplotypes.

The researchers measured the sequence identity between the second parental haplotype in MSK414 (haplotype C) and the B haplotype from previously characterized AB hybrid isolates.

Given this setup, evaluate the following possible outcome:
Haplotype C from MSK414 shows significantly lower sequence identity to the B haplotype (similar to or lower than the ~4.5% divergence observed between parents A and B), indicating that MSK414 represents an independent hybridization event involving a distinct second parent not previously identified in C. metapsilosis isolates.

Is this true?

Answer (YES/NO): YES